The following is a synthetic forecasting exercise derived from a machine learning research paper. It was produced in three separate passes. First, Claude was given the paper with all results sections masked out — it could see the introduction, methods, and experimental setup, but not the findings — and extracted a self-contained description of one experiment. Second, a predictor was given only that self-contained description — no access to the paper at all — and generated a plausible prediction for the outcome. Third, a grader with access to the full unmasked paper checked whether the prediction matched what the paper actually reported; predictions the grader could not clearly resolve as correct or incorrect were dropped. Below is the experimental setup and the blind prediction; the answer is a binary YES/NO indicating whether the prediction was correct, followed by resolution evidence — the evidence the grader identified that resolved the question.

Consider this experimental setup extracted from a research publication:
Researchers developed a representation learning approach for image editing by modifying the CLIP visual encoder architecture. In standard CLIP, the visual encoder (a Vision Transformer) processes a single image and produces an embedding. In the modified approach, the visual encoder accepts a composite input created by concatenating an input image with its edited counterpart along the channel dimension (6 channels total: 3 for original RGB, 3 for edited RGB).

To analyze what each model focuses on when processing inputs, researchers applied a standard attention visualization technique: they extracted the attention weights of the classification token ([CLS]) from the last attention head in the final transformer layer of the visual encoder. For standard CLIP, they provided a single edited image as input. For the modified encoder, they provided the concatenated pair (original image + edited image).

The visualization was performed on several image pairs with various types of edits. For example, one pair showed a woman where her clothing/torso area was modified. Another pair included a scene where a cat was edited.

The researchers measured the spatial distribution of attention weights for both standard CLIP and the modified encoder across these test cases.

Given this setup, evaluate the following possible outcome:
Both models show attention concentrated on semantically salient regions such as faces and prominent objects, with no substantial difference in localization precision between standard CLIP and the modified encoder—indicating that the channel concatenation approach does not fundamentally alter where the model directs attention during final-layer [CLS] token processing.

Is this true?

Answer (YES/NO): NO